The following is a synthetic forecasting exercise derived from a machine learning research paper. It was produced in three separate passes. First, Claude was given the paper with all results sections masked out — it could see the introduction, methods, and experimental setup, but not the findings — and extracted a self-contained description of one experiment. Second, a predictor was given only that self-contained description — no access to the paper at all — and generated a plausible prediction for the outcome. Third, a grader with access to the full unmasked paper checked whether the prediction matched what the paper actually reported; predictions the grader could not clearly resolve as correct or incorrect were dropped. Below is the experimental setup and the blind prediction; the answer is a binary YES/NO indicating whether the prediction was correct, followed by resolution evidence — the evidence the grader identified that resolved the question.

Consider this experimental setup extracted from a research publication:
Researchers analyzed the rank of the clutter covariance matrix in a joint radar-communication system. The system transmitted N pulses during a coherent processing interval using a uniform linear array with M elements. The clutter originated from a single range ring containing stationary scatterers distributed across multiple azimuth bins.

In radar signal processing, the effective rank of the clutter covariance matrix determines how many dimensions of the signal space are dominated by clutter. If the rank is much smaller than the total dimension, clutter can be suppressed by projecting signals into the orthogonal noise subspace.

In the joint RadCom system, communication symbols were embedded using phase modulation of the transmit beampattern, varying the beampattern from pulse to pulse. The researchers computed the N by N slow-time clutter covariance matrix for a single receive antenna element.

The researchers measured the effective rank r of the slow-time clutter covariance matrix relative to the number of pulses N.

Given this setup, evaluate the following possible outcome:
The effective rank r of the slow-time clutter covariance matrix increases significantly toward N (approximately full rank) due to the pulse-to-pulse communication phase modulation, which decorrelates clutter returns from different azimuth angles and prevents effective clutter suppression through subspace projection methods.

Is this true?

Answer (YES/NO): NO